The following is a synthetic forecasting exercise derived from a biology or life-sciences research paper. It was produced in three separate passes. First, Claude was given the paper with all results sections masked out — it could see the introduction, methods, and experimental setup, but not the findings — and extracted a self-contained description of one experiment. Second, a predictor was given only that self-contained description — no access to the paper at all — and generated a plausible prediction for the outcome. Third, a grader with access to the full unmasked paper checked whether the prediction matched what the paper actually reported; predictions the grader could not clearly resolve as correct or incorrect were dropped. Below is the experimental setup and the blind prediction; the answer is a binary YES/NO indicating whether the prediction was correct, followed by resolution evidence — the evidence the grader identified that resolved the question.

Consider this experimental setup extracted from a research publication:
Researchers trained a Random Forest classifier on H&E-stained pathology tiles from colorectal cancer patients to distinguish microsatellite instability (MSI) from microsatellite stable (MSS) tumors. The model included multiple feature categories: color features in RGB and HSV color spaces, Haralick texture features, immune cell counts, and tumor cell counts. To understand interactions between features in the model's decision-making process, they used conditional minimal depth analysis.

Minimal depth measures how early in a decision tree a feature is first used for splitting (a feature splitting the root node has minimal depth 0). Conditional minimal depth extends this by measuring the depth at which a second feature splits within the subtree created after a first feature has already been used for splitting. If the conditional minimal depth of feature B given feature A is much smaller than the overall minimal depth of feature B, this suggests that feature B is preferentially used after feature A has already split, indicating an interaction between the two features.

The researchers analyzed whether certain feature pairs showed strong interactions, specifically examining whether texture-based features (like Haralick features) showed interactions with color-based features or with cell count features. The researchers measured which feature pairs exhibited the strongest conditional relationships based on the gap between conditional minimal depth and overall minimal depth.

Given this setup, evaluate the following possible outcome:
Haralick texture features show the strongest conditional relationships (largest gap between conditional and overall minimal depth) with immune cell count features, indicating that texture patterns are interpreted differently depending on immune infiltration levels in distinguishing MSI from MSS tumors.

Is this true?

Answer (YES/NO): NO